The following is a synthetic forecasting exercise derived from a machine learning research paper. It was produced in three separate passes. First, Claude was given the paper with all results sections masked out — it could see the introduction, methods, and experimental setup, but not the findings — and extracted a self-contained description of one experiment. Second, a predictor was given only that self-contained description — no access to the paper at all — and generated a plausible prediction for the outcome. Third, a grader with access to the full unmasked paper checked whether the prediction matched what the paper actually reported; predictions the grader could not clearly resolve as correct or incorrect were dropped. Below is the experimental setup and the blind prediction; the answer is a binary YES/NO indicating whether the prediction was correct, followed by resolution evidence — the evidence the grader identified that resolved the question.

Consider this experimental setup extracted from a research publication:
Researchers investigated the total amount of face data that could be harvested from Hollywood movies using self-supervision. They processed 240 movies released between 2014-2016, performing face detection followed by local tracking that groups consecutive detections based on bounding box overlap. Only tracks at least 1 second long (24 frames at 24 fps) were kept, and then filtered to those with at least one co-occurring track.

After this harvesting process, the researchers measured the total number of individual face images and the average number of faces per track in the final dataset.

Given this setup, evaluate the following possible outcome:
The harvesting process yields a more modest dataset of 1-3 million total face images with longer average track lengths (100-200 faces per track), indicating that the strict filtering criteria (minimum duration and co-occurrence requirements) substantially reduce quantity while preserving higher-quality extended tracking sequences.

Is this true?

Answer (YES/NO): NO